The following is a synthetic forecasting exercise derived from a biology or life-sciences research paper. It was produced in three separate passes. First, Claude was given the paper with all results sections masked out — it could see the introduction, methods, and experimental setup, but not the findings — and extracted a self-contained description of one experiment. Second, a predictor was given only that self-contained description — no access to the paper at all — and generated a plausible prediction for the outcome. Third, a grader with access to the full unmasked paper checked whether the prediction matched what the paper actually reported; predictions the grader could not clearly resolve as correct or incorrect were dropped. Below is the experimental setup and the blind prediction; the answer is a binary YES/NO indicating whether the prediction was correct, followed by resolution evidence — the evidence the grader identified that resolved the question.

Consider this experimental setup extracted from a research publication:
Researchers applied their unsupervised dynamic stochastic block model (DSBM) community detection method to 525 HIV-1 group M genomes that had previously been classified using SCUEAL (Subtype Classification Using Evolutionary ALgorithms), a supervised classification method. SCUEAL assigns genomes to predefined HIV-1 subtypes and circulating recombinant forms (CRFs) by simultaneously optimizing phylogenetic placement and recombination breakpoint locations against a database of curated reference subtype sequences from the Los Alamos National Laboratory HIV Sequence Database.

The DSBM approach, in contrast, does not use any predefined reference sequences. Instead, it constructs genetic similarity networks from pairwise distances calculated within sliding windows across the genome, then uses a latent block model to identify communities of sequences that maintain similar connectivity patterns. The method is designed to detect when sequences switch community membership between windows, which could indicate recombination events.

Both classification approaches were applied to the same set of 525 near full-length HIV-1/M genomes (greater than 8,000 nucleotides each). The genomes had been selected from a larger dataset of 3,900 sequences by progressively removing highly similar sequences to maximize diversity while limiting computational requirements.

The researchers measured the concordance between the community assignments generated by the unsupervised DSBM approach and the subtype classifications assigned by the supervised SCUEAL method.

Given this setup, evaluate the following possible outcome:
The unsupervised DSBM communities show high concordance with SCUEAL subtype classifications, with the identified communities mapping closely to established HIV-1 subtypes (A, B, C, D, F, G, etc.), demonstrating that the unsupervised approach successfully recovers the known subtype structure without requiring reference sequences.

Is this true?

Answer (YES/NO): NO